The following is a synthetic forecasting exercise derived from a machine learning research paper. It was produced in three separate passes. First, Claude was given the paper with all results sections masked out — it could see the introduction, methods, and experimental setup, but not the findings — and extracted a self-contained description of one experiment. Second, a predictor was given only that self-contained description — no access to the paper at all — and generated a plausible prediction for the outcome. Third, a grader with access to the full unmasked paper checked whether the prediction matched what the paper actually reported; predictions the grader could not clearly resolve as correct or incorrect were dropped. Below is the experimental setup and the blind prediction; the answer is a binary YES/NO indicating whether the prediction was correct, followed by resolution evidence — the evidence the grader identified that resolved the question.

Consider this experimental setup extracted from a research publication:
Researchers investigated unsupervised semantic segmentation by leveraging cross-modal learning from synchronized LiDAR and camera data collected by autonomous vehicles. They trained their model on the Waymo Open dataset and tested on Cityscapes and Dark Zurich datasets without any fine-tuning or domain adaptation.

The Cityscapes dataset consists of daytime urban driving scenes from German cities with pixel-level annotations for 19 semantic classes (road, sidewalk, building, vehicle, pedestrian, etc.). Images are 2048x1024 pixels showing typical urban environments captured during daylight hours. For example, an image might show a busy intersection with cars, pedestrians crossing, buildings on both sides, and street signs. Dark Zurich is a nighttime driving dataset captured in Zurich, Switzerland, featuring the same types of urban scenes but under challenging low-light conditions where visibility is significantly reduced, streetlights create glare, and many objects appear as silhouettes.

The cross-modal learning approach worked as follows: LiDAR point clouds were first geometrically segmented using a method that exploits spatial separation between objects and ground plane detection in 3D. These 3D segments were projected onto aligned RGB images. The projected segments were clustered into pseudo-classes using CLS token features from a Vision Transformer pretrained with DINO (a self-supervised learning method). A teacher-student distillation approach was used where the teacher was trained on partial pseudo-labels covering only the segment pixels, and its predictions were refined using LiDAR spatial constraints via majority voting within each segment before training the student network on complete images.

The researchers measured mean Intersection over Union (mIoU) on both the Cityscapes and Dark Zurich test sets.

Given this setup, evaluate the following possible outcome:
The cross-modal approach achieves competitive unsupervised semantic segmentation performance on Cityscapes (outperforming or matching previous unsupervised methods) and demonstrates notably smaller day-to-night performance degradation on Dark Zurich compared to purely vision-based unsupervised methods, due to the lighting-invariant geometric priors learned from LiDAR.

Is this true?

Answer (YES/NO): YES